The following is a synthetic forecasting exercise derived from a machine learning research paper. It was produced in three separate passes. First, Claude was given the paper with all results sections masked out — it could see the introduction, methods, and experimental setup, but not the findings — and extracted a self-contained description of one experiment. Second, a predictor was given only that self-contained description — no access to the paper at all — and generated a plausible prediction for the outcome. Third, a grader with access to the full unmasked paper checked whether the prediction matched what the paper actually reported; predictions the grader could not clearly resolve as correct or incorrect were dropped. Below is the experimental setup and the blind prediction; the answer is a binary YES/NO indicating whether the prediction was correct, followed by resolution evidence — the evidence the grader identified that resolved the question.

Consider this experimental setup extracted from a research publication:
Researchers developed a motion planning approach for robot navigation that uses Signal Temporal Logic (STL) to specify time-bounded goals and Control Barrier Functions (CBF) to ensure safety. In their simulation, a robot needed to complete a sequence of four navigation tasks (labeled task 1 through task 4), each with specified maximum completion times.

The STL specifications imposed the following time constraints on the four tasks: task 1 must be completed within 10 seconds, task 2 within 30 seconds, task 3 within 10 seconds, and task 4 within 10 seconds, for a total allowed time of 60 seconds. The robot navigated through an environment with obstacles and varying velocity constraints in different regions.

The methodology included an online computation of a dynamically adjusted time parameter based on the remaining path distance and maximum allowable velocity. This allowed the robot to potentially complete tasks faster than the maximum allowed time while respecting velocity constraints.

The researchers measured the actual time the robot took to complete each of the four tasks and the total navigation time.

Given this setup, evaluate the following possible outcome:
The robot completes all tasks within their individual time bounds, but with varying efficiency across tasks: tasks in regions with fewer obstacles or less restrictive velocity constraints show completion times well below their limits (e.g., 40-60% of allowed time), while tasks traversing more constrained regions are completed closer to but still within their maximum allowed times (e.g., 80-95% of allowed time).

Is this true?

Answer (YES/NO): NO